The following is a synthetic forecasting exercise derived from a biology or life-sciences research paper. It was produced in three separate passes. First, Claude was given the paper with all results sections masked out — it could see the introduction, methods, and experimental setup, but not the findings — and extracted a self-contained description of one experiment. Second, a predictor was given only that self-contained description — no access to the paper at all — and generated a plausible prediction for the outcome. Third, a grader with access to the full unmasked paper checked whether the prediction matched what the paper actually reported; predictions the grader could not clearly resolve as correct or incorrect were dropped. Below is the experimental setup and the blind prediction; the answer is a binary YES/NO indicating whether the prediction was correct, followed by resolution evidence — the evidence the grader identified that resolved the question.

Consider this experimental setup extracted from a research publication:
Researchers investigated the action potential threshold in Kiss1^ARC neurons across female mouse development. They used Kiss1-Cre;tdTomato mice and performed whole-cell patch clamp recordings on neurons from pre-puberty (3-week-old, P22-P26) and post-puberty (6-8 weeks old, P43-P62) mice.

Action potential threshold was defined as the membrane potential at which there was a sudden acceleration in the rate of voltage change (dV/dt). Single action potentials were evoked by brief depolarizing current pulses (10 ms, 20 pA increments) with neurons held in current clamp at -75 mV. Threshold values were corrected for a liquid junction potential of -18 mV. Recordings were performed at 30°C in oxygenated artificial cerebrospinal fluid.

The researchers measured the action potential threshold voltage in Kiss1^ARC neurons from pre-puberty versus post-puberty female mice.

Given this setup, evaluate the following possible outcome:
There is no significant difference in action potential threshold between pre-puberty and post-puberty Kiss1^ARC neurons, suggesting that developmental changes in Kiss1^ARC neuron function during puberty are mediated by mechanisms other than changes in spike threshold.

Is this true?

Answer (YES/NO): NO